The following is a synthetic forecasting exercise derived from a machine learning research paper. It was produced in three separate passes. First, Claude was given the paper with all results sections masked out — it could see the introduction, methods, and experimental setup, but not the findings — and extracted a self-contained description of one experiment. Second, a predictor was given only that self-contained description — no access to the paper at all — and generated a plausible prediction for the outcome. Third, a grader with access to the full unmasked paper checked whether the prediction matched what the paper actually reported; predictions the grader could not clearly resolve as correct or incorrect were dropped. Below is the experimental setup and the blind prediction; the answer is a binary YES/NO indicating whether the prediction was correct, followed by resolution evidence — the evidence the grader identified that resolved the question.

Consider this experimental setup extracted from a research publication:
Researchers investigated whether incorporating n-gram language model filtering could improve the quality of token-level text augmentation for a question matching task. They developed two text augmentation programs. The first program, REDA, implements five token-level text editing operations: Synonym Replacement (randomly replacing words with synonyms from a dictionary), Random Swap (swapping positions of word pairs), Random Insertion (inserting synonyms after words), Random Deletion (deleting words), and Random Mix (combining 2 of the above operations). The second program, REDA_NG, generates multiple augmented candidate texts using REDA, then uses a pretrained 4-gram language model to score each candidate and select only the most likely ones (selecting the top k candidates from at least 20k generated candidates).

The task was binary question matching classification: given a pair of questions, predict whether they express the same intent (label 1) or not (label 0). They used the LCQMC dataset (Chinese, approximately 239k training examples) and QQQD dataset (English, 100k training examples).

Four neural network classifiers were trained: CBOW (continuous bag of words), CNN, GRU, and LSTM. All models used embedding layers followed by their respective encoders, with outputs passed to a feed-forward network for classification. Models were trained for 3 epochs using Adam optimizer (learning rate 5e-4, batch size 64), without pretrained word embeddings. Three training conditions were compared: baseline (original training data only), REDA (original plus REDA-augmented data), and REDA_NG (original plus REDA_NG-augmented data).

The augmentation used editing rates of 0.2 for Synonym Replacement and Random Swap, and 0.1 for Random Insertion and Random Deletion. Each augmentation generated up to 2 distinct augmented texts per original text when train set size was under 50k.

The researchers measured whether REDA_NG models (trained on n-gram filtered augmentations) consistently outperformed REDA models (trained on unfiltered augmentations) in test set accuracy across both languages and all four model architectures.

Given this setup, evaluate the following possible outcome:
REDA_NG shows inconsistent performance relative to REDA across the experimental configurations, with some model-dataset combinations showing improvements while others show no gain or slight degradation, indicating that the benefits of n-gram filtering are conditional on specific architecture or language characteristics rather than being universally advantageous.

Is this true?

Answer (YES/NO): NO